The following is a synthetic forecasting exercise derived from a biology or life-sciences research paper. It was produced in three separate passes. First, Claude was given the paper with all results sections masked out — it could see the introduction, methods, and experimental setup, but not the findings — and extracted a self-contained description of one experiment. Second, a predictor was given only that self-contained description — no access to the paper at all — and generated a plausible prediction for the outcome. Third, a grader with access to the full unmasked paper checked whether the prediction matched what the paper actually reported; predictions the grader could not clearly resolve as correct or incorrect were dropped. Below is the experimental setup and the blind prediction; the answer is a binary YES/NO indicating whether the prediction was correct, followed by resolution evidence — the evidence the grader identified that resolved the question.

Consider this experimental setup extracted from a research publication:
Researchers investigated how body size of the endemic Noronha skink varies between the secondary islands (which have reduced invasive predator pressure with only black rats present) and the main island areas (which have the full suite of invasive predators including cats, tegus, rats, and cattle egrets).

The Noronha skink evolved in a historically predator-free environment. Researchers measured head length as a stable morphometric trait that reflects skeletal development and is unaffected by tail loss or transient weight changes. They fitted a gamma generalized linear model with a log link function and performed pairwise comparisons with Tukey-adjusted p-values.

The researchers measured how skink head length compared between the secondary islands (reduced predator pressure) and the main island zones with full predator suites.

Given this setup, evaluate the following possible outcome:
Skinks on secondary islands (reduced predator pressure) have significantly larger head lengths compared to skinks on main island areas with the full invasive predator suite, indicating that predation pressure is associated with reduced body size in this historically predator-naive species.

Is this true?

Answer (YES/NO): NO